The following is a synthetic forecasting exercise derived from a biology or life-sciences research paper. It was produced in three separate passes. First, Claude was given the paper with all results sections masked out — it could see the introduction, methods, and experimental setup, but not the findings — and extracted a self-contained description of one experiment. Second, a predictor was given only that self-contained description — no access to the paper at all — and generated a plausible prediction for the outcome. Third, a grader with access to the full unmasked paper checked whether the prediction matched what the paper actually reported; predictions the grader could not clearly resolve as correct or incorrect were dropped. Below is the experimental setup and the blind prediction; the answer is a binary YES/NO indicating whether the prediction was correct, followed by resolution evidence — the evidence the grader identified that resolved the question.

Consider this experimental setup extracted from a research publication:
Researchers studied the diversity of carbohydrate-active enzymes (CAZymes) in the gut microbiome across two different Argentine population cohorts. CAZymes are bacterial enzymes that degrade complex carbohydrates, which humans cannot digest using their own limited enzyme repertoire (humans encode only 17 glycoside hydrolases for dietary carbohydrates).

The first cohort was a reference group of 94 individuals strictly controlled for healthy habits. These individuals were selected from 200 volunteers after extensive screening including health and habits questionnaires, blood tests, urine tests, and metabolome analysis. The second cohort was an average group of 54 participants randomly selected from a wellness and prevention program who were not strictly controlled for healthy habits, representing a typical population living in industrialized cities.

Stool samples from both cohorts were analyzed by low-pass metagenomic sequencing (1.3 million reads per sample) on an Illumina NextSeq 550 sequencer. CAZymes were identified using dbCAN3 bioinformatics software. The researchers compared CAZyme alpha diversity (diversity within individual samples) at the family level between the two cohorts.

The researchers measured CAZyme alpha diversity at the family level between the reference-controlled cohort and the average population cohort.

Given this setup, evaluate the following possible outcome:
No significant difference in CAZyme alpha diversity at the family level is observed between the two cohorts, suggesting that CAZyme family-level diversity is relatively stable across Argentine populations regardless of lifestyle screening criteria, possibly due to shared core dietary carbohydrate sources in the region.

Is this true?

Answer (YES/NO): NO